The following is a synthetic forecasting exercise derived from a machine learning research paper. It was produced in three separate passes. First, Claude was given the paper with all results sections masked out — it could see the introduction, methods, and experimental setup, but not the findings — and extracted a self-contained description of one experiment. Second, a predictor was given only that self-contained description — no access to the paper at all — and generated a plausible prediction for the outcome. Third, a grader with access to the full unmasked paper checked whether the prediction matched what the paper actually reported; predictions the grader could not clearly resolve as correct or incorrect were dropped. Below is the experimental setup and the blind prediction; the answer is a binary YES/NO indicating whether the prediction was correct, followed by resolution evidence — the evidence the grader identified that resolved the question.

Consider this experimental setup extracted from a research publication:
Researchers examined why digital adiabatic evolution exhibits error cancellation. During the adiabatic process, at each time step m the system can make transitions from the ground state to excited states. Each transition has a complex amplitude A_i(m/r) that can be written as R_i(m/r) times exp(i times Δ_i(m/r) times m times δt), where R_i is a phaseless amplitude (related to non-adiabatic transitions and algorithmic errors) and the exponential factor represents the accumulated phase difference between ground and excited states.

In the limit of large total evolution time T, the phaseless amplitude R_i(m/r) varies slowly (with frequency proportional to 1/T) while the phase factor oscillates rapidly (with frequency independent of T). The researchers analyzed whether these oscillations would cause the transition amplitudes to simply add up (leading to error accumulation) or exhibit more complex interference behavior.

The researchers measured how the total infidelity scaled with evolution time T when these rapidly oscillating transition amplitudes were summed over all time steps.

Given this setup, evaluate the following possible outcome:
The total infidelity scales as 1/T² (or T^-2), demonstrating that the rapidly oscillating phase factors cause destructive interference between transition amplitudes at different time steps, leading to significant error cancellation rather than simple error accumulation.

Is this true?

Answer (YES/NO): YES